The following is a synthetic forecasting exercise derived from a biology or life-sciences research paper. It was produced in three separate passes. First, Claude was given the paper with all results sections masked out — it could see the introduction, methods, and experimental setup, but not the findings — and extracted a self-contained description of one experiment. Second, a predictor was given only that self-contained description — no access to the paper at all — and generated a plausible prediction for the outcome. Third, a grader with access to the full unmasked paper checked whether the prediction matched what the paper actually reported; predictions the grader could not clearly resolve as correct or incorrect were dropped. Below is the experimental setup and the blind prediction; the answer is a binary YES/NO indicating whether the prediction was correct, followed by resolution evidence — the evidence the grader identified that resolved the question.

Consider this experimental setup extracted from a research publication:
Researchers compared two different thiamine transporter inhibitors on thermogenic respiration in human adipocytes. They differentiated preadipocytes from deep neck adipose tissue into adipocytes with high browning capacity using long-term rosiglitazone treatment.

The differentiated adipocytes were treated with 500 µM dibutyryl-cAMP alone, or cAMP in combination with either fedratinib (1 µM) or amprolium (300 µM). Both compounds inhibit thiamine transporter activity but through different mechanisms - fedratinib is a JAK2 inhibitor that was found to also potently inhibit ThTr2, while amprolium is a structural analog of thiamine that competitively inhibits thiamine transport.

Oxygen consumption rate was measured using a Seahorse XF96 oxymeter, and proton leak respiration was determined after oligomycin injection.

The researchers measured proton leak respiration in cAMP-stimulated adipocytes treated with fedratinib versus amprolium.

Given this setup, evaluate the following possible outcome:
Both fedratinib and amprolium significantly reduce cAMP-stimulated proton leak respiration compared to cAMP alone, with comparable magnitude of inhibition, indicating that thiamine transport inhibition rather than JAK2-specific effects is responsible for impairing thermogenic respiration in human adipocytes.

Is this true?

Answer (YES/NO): YES